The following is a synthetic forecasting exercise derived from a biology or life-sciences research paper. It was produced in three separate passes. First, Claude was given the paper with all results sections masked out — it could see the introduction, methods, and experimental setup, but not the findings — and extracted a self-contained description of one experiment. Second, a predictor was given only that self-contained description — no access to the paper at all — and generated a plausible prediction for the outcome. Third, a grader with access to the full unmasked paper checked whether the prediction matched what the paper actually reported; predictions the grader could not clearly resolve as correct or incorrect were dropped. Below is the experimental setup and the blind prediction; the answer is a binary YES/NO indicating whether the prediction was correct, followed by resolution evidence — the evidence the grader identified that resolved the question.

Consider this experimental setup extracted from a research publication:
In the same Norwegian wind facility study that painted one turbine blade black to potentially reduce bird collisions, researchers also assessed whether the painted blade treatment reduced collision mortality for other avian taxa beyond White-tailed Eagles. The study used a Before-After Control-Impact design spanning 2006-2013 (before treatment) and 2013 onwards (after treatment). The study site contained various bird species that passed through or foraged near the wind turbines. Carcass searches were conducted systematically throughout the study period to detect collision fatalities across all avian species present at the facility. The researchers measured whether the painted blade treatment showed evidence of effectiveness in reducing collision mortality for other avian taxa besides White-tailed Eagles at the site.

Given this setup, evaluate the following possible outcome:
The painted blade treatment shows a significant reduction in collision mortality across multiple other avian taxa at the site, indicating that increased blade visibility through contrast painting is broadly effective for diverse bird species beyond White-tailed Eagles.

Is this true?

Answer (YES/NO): NO